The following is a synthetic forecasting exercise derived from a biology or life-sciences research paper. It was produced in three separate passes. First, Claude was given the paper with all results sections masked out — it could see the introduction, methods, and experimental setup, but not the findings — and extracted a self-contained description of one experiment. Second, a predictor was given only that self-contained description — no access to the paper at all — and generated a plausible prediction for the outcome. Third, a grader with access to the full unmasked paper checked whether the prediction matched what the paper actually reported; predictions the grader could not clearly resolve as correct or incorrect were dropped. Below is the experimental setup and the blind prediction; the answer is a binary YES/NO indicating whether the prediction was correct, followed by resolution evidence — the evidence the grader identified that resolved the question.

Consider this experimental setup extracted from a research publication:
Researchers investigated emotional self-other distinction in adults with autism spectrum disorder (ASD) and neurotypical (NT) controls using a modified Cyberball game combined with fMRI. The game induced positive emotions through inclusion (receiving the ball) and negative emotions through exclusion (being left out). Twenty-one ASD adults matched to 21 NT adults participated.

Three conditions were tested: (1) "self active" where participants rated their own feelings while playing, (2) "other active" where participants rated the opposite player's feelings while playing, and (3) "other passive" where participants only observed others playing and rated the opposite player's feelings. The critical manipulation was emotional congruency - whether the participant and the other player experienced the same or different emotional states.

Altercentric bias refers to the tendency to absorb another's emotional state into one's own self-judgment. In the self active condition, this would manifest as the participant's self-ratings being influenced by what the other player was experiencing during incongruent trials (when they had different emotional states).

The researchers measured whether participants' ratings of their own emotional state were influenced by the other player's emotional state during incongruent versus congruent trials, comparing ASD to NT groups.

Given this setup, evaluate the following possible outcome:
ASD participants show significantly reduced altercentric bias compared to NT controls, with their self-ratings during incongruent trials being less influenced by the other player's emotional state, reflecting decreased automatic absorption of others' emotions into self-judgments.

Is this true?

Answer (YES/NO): NO